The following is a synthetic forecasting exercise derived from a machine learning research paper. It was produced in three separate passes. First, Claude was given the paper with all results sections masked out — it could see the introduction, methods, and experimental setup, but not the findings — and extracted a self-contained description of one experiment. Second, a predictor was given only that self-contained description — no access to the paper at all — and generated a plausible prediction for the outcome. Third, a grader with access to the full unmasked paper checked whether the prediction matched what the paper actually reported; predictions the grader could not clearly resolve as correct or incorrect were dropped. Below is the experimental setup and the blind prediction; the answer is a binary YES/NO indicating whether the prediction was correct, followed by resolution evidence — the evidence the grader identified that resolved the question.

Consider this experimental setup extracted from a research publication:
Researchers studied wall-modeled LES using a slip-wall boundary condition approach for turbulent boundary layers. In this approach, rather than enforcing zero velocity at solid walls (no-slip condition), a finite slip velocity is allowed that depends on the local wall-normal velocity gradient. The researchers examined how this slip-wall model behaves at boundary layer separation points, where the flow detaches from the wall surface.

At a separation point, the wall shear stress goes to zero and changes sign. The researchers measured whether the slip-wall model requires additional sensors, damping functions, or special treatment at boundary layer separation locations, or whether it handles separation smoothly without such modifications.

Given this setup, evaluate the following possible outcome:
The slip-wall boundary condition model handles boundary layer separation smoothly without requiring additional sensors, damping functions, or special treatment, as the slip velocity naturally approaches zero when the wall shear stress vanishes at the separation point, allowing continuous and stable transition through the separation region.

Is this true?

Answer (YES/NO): YES